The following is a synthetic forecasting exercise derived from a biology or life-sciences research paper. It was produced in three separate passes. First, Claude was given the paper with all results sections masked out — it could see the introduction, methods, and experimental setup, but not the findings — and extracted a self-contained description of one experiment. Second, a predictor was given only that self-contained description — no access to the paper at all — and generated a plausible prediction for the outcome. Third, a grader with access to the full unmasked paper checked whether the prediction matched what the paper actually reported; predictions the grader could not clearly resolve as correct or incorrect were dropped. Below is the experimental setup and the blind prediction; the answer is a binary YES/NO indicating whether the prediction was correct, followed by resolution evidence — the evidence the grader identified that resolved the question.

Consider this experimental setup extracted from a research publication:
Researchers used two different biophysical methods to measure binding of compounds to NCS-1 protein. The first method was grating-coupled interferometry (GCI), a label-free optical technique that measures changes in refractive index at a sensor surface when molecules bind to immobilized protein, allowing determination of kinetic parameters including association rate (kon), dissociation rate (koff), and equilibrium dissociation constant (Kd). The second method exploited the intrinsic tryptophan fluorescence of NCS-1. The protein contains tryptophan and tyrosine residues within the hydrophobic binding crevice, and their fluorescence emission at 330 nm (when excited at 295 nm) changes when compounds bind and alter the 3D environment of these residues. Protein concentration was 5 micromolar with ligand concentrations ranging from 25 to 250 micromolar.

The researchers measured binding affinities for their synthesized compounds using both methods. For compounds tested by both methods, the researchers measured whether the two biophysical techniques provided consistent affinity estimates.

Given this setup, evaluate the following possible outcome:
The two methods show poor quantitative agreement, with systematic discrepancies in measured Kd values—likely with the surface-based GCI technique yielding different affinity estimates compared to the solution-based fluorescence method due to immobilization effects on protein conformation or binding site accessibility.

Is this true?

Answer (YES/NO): NO